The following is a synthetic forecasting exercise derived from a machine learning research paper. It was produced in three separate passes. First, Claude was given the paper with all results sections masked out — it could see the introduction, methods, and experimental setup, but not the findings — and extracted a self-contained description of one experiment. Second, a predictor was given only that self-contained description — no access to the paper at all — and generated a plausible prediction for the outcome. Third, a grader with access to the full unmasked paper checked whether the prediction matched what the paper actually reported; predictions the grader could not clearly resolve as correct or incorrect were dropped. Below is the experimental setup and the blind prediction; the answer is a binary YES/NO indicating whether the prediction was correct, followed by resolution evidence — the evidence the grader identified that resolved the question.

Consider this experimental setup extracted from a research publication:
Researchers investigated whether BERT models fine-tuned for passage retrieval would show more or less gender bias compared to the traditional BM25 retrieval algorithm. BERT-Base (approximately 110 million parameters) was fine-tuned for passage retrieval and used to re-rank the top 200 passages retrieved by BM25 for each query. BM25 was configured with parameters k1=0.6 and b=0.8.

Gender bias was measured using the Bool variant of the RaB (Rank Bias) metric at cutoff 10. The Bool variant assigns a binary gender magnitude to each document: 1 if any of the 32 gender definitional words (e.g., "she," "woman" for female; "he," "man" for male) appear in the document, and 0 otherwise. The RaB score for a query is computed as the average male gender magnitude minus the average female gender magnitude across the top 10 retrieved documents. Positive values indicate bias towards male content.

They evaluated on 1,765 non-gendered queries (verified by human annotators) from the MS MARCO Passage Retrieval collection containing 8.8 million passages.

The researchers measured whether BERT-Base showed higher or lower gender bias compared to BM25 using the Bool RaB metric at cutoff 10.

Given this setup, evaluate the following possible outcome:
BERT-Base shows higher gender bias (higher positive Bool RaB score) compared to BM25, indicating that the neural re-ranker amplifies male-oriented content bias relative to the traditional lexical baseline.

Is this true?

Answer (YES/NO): YES